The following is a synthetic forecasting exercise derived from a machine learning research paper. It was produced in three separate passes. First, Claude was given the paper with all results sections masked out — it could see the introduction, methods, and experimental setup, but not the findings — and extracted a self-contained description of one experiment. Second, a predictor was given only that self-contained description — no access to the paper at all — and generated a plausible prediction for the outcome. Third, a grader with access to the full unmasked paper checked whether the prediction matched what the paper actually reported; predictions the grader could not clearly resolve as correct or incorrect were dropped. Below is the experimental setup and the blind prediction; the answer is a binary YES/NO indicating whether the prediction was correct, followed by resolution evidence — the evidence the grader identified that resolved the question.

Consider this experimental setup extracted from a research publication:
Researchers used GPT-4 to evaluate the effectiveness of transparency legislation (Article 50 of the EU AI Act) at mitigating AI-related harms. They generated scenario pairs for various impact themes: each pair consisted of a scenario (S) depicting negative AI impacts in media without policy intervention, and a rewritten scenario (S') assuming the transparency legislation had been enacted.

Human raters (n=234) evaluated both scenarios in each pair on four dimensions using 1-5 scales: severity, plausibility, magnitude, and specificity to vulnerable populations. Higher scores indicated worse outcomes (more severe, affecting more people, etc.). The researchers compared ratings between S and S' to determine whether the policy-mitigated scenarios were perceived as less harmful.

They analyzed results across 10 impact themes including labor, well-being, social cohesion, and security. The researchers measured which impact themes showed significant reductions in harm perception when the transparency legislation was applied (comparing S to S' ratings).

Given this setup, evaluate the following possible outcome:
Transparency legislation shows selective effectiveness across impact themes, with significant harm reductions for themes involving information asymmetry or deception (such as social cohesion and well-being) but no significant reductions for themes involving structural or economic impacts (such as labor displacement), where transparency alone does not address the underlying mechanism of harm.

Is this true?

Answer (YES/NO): NO